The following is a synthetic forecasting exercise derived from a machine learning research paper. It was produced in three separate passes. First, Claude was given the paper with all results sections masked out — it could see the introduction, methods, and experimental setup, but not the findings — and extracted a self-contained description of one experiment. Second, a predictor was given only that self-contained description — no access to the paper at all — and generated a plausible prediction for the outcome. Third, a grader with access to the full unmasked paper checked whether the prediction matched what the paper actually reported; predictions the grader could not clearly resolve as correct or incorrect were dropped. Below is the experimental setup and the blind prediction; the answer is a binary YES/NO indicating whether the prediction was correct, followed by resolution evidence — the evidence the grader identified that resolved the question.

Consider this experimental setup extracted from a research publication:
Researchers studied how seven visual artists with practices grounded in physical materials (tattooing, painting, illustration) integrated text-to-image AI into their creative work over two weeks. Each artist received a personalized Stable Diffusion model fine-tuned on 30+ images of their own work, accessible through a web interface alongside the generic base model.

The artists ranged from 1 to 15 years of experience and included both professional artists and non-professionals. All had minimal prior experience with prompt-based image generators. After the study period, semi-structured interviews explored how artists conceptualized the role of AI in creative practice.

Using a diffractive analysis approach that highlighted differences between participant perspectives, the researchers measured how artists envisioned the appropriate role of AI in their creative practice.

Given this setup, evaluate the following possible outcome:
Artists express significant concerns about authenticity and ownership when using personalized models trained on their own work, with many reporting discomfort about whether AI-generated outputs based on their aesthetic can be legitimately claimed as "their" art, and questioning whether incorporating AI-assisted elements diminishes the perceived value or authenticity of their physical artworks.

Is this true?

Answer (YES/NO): NO